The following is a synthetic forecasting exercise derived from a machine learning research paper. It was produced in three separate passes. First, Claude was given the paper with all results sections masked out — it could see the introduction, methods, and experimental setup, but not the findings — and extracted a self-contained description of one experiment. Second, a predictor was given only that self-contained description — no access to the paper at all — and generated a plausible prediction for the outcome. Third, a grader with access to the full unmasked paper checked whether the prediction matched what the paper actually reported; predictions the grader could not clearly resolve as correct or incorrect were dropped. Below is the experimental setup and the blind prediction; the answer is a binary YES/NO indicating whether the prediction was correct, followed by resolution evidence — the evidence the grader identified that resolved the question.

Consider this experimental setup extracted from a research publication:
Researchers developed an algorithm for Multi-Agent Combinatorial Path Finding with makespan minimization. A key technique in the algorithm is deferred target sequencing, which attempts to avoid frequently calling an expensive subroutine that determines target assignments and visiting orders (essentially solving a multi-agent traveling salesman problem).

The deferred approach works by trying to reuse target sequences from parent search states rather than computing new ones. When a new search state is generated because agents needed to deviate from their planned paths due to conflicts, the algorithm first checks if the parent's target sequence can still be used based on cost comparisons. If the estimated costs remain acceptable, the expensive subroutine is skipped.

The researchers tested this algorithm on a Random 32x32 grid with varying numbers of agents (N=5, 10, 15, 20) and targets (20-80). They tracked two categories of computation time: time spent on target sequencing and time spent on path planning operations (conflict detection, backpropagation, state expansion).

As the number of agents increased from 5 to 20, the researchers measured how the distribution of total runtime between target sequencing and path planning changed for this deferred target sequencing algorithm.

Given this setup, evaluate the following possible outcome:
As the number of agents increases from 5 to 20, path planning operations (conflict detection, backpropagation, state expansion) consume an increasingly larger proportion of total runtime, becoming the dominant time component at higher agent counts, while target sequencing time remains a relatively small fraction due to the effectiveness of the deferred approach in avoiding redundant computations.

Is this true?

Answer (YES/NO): NO